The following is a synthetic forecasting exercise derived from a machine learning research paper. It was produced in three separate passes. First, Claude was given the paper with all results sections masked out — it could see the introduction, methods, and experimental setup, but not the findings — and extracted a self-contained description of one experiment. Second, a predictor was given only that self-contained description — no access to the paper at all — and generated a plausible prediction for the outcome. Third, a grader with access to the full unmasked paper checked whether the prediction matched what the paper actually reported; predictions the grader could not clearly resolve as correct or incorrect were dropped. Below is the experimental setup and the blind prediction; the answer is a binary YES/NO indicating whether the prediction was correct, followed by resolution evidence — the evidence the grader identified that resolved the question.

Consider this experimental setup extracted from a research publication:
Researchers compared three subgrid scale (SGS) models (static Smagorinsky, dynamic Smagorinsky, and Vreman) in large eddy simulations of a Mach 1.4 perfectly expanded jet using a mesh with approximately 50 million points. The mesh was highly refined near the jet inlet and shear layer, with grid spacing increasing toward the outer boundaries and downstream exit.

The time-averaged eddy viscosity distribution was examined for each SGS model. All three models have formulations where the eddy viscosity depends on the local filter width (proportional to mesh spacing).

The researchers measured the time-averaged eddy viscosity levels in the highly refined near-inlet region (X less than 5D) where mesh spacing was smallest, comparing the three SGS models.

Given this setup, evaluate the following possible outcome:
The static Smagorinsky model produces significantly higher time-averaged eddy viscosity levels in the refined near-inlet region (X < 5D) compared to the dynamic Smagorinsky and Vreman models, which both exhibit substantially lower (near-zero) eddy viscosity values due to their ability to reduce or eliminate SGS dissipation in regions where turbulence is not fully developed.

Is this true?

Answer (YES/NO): NO